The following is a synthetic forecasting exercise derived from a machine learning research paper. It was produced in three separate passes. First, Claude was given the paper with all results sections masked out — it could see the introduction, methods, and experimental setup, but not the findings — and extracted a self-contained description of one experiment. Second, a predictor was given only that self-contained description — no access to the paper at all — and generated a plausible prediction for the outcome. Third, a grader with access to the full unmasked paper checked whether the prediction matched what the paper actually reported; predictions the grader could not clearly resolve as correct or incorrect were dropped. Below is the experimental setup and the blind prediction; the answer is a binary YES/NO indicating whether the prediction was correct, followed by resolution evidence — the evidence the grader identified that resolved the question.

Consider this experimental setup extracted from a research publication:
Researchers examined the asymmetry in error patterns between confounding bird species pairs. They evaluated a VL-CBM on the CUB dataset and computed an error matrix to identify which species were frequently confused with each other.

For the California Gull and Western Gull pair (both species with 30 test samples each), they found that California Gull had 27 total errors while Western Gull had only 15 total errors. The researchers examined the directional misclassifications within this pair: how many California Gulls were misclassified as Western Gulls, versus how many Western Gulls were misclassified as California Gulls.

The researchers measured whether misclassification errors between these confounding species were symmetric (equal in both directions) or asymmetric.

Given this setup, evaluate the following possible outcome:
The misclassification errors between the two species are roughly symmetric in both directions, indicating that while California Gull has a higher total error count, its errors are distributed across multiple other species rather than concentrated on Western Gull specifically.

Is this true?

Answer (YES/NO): NO